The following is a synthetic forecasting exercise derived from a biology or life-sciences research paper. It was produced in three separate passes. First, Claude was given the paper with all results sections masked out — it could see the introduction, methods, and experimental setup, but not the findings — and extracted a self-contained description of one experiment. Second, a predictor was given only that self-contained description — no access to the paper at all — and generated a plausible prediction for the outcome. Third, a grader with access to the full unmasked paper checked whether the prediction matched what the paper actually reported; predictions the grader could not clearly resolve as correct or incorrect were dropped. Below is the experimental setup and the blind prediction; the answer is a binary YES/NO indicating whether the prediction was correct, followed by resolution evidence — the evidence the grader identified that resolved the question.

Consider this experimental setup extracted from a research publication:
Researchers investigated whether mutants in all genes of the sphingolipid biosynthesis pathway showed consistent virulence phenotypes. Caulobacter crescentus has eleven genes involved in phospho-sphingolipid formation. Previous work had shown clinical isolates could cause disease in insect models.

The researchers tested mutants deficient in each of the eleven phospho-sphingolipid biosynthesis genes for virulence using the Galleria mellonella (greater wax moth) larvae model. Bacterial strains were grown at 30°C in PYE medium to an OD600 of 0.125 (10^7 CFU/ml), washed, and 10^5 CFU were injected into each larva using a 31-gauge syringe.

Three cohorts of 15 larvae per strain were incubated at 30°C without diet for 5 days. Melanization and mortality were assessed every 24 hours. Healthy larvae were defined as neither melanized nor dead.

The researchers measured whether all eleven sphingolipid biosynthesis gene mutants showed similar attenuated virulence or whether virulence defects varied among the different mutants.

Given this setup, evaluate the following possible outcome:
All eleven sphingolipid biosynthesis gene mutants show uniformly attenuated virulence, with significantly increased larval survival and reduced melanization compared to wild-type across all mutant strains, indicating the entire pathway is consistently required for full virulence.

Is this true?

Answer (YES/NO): NO